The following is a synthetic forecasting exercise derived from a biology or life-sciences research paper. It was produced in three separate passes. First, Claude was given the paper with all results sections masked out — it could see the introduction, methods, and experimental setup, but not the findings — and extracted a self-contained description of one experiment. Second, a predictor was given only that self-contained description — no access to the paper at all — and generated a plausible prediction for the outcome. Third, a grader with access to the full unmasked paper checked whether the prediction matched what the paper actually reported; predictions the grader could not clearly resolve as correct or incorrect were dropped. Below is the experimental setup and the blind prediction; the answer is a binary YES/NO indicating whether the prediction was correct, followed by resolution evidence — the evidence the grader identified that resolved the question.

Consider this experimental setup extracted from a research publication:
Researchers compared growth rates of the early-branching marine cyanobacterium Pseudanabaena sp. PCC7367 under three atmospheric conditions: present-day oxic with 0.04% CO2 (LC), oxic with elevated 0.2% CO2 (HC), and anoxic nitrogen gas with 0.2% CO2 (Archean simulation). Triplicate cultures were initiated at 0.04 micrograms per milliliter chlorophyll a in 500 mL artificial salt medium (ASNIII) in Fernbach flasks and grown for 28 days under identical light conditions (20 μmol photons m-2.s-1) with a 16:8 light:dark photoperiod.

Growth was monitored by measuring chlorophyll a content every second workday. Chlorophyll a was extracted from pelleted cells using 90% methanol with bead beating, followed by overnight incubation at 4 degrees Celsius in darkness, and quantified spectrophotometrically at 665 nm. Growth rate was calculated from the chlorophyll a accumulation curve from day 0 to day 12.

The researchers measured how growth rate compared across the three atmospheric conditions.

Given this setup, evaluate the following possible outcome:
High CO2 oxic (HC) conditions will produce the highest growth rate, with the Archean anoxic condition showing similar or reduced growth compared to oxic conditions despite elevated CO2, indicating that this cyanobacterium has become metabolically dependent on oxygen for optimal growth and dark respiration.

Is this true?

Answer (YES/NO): NO